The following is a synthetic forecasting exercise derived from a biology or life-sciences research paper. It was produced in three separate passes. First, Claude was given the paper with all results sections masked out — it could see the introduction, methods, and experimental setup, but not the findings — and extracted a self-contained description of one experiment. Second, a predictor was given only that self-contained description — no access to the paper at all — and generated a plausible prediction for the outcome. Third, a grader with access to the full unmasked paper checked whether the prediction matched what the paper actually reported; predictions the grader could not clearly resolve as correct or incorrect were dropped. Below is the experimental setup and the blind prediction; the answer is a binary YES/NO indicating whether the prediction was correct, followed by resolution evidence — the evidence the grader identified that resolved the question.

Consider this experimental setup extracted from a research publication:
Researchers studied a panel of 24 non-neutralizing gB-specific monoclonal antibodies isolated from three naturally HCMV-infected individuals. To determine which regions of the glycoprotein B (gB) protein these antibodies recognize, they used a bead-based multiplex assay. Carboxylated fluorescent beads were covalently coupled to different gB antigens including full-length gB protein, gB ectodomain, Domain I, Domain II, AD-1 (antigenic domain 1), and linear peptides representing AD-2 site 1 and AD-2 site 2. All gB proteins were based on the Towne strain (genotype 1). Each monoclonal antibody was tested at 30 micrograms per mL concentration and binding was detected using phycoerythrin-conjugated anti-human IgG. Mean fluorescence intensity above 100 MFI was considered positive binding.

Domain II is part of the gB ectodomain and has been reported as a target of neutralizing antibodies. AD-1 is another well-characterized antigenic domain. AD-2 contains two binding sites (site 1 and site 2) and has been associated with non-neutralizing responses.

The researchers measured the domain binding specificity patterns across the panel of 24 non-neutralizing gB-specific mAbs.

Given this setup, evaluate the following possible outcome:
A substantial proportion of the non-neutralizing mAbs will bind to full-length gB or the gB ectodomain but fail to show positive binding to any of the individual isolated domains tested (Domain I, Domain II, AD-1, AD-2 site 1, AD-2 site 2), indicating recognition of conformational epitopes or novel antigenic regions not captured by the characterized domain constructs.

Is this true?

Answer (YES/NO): YES